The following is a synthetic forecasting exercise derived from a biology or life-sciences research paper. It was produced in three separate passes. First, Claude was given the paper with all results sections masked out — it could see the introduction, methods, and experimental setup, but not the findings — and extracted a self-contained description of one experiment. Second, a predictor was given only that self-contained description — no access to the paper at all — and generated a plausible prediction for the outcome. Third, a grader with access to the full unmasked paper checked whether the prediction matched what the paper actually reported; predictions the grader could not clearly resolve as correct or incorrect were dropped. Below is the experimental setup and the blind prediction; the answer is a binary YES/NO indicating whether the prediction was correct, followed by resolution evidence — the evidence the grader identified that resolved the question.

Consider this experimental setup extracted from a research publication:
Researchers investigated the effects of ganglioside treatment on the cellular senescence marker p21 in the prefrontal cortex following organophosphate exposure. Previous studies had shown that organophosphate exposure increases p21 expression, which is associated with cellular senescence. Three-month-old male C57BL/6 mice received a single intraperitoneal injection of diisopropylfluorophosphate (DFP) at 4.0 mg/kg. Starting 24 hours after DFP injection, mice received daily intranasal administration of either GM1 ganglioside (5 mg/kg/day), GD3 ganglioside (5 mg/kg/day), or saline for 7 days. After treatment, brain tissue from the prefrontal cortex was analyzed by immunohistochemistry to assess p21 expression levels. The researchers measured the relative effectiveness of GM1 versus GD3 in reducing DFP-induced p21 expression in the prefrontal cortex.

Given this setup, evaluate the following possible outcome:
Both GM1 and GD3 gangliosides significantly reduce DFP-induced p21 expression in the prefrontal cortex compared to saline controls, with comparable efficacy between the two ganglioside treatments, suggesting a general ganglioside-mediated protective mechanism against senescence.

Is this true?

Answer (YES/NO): NO